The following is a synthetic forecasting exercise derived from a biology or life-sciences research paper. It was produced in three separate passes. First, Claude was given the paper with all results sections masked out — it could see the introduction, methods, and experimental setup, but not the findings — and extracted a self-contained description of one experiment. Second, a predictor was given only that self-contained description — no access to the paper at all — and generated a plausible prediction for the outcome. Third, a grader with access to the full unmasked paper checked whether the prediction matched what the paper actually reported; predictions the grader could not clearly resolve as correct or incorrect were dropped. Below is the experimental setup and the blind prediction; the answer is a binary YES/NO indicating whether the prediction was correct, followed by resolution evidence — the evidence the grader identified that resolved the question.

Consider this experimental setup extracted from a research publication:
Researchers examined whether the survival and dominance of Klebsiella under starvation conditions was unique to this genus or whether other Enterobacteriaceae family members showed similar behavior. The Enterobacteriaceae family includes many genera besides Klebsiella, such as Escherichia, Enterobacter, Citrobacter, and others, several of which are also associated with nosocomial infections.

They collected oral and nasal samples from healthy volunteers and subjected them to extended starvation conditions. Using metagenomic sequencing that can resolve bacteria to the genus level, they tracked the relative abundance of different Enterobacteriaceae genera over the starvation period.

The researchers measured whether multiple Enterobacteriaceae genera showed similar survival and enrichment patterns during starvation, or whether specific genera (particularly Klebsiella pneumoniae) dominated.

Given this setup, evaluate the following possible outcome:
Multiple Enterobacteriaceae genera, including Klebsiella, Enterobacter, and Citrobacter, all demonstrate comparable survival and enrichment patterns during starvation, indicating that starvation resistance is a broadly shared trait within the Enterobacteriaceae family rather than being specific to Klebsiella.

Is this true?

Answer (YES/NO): NO